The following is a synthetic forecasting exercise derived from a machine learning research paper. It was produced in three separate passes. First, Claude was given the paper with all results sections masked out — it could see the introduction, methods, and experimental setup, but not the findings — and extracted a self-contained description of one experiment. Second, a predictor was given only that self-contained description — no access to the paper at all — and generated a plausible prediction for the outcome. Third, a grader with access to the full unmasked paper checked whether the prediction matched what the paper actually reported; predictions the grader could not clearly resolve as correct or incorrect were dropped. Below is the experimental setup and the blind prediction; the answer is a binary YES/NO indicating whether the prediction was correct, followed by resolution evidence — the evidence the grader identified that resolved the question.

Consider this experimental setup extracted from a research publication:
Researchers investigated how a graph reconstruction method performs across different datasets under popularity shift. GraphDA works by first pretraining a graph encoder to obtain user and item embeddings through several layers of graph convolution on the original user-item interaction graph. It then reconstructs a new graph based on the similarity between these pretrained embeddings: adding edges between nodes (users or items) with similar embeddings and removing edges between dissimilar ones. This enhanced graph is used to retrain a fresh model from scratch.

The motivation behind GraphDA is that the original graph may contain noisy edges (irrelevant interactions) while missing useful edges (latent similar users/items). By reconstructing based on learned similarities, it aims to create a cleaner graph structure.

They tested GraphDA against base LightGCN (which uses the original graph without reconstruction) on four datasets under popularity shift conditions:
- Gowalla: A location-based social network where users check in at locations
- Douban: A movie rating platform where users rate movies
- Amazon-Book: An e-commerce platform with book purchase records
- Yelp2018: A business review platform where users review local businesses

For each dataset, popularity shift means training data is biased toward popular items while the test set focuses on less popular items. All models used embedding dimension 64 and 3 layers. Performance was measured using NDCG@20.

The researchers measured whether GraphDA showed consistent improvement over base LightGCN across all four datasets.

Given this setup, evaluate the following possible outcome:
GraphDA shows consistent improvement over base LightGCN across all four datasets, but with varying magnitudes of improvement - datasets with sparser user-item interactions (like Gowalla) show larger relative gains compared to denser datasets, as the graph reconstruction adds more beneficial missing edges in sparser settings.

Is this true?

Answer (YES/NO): NO